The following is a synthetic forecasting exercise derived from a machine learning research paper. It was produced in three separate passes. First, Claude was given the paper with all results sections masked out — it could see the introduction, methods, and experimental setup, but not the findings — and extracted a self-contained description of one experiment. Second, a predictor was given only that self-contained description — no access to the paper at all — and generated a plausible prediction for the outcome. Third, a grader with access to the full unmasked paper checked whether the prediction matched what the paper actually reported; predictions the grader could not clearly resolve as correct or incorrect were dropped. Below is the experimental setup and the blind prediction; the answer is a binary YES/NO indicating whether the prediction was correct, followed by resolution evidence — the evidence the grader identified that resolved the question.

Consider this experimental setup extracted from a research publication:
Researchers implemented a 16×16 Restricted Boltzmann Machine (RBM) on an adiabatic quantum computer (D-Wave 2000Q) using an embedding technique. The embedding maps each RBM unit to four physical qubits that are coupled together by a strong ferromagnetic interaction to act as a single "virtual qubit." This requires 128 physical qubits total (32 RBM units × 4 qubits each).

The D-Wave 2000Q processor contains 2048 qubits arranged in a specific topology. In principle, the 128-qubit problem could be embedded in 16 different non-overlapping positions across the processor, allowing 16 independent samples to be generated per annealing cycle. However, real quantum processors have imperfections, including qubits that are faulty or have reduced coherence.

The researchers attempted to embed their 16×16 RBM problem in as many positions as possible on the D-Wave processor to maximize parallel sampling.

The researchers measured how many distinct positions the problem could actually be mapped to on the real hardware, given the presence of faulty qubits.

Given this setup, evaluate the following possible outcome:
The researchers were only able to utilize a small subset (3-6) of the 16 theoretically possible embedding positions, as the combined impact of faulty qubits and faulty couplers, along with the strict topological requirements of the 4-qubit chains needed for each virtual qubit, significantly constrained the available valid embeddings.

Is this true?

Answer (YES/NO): NO